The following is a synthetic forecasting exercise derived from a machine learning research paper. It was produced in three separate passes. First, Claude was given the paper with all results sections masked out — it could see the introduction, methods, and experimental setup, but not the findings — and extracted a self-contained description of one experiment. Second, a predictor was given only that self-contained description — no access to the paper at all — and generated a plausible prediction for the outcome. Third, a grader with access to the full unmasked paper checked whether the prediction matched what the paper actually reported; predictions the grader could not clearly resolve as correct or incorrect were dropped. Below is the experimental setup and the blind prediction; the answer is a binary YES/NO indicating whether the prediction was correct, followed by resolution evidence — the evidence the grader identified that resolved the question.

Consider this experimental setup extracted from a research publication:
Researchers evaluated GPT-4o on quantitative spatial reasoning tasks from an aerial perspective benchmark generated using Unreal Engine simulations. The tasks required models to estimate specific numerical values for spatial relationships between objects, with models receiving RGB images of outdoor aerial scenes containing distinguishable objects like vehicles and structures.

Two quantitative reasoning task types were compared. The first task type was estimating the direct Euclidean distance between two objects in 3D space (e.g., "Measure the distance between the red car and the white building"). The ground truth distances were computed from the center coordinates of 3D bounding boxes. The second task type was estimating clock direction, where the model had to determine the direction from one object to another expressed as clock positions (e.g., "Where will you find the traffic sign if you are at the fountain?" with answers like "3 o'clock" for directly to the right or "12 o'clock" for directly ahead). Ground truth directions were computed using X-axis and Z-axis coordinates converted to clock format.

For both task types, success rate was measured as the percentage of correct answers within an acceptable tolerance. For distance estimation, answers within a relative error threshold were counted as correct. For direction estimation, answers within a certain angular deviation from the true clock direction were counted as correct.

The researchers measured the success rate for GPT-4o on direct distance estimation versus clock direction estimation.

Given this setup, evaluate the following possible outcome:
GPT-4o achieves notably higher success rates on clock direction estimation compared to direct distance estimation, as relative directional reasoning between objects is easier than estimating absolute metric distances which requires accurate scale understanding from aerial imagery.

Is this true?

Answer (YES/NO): YES